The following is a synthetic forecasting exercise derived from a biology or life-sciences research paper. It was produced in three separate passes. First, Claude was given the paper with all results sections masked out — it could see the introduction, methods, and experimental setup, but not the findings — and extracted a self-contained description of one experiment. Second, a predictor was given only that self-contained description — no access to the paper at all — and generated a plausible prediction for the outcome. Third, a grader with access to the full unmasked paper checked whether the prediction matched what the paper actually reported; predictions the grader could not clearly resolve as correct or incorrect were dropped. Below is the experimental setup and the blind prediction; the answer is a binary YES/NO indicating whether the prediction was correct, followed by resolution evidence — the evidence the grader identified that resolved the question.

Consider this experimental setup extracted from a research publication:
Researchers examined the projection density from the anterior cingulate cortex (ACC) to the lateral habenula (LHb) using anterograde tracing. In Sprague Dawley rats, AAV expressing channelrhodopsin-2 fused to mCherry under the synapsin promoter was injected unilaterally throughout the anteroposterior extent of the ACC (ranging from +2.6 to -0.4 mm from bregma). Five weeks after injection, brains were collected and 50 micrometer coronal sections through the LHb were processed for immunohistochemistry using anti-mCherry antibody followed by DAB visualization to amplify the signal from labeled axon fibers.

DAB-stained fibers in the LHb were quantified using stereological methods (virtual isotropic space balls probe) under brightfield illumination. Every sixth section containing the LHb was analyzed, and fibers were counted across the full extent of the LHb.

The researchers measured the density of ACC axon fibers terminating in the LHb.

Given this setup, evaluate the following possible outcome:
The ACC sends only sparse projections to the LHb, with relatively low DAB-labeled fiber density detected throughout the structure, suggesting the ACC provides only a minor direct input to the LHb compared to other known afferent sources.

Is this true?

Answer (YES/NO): YES